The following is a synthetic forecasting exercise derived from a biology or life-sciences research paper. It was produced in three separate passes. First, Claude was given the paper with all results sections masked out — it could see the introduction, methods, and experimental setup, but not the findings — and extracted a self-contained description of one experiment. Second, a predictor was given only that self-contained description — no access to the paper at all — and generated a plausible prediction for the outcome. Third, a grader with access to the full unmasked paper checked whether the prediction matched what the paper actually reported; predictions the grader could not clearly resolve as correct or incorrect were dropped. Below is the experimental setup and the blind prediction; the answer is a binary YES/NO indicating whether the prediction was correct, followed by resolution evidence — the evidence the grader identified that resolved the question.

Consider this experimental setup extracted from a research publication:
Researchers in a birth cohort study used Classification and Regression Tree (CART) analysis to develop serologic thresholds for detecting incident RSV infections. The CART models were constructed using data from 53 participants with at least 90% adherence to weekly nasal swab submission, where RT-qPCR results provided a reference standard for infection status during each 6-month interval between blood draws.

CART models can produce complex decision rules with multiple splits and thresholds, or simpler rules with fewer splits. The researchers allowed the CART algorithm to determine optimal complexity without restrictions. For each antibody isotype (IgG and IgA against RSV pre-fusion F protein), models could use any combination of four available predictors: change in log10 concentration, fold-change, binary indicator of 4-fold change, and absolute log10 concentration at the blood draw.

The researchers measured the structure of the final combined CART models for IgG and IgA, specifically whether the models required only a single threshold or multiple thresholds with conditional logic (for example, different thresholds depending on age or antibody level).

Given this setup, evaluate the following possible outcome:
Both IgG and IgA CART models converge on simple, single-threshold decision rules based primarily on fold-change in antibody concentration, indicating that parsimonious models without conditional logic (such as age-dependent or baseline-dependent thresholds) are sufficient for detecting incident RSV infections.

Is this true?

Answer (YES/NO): NO